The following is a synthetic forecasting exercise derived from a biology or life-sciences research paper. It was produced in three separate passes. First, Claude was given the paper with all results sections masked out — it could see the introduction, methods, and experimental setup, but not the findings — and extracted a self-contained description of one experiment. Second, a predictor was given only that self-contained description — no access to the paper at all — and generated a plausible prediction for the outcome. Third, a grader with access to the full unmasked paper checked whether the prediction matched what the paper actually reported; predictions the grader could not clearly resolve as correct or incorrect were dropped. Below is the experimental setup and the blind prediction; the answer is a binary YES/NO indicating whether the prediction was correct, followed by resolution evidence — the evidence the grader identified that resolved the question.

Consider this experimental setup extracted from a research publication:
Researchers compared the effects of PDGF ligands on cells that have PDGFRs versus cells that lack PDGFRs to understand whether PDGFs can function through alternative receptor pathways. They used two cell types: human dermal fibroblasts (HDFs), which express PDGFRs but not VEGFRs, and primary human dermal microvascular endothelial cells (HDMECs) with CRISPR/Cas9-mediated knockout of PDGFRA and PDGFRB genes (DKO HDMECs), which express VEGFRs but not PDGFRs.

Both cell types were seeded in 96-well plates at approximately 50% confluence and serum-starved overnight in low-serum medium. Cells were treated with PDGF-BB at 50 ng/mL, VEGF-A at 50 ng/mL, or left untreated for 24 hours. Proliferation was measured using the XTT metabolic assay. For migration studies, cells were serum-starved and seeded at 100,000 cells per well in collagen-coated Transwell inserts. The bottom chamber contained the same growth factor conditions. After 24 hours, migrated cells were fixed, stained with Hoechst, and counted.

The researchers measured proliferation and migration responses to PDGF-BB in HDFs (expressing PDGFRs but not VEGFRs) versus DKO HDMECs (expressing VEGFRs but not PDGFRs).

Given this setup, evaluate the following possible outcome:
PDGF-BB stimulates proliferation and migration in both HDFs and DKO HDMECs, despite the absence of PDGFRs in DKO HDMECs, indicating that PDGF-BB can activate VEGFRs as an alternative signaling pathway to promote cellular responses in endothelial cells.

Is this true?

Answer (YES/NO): YES